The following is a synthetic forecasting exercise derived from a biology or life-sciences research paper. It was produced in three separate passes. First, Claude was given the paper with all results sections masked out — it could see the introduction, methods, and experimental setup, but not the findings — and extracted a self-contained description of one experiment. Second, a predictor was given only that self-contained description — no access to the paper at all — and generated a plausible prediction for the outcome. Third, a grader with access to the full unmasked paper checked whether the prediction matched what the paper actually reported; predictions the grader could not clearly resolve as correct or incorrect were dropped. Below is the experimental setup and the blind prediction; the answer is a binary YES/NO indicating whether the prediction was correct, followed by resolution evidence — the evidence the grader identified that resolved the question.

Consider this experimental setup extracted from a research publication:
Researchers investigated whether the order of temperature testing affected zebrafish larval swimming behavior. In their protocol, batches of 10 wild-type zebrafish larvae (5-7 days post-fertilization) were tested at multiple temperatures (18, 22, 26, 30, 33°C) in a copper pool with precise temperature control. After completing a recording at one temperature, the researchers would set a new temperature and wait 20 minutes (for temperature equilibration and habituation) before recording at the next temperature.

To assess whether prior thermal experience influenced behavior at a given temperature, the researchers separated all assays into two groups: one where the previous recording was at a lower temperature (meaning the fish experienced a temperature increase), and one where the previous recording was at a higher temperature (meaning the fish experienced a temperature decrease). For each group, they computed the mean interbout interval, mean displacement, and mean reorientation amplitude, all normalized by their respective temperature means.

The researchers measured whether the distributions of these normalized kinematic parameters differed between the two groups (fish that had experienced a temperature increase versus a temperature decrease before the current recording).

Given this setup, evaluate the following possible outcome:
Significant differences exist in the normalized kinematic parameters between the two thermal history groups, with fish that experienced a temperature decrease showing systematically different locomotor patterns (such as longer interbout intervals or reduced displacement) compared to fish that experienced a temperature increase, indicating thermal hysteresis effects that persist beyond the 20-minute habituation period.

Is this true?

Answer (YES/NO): NO